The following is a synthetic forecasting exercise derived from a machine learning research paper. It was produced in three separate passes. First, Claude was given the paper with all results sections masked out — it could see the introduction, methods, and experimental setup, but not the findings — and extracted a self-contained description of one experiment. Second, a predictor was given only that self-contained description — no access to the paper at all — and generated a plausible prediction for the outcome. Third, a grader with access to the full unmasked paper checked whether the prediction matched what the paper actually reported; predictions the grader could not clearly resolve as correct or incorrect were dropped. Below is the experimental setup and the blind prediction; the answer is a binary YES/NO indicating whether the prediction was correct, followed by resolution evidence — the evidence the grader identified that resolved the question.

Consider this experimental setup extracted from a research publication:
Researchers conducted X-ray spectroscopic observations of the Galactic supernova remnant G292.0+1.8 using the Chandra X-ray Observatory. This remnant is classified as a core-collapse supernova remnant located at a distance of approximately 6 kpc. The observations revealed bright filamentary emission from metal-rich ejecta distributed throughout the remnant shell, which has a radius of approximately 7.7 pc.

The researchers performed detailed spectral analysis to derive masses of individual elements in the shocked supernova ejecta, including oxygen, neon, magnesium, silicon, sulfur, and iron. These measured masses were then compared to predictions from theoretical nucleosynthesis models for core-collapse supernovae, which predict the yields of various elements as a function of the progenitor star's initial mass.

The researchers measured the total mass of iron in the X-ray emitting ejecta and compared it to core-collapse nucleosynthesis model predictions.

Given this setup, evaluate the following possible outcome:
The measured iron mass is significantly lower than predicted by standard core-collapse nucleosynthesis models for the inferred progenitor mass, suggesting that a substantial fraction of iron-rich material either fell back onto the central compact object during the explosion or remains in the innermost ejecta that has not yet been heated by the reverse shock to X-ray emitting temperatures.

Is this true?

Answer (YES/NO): NO